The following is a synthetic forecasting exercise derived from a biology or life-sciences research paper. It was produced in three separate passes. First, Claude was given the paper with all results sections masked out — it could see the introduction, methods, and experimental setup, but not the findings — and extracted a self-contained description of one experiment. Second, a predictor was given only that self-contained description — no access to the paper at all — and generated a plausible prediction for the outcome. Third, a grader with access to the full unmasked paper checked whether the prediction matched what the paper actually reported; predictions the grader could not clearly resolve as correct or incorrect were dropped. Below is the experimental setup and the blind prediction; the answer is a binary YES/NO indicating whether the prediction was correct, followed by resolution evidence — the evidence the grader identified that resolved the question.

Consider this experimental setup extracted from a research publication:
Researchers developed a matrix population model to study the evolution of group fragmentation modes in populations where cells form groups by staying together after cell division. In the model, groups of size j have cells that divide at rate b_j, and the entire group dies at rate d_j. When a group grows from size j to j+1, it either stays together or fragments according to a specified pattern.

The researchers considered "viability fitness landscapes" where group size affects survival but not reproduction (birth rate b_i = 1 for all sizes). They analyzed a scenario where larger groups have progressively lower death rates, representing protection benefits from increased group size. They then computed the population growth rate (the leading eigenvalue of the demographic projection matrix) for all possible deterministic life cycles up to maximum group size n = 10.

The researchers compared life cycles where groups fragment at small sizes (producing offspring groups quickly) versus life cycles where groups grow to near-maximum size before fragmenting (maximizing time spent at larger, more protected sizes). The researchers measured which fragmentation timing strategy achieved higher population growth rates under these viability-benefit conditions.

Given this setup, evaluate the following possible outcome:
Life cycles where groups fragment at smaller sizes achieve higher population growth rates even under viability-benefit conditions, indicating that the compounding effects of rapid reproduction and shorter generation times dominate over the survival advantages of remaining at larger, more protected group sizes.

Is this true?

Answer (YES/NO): NO